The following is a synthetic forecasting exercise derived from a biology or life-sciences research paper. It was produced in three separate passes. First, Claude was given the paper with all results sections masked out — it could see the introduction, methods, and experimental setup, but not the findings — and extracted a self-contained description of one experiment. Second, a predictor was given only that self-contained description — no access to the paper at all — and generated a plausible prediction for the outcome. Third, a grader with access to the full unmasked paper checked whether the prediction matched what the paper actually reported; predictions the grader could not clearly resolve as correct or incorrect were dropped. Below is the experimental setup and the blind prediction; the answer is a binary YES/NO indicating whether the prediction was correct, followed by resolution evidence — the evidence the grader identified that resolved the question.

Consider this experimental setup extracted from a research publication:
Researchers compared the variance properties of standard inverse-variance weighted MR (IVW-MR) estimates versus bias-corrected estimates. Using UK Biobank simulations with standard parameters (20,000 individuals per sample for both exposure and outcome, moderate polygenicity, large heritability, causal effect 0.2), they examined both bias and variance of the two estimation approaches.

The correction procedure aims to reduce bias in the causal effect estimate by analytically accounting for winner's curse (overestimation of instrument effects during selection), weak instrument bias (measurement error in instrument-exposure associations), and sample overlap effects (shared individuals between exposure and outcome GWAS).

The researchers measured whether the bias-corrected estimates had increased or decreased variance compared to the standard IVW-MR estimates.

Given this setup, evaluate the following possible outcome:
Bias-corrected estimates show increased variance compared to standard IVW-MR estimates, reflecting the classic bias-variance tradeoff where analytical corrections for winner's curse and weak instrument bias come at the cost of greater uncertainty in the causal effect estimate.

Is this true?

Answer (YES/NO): YES